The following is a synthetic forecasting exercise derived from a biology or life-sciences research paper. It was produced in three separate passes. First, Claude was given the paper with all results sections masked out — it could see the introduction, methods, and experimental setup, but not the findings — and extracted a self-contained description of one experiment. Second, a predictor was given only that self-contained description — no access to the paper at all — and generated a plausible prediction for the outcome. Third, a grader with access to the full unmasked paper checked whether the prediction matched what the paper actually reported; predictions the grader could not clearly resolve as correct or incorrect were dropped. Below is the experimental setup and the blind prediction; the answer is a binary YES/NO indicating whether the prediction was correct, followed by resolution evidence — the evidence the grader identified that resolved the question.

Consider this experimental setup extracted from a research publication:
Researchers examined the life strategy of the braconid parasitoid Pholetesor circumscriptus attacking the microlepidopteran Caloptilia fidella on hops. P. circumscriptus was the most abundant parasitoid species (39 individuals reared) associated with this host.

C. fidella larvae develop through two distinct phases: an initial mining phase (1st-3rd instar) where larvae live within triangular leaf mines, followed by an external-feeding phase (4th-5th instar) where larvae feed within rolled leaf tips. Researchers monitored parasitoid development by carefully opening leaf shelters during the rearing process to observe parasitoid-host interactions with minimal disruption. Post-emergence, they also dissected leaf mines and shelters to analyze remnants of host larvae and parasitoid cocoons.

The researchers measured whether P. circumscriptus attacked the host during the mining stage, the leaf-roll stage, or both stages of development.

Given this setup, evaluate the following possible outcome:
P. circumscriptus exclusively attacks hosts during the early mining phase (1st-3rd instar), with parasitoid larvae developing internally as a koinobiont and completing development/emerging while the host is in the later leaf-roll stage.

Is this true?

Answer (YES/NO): NO